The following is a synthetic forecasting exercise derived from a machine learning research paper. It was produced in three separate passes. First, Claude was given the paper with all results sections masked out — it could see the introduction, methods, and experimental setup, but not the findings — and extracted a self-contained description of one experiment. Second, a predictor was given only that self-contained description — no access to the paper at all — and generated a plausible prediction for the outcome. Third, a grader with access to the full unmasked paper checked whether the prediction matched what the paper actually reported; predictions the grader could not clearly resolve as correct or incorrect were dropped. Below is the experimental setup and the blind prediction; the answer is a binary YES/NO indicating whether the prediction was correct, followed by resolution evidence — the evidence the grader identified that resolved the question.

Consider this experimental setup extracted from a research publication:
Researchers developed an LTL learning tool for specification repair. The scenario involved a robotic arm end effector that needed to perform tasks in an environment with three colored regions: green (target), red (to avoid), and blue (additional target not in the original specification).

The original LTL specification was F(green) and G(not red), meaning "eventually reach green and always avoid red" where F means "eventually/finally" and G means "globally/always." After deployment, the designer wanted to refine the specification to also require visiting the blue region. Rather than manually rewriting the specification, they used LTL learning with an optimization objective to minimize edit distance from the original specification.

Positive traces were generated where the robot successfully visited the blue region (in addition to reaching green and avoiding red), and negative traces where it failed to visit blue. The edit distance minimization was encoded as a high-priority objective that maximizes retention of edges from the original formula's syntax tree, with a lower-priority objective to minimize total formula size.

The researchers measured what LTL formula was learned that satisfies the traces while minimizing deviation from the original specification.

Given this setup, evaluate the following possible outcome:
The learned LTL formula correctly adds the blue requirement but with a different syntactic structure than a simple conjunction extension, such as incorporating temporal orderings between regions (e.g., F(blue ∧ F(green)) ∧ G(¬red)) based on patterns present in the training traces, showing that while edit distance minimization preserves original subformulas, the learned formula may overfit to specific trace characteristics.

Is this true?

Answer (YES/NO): NO